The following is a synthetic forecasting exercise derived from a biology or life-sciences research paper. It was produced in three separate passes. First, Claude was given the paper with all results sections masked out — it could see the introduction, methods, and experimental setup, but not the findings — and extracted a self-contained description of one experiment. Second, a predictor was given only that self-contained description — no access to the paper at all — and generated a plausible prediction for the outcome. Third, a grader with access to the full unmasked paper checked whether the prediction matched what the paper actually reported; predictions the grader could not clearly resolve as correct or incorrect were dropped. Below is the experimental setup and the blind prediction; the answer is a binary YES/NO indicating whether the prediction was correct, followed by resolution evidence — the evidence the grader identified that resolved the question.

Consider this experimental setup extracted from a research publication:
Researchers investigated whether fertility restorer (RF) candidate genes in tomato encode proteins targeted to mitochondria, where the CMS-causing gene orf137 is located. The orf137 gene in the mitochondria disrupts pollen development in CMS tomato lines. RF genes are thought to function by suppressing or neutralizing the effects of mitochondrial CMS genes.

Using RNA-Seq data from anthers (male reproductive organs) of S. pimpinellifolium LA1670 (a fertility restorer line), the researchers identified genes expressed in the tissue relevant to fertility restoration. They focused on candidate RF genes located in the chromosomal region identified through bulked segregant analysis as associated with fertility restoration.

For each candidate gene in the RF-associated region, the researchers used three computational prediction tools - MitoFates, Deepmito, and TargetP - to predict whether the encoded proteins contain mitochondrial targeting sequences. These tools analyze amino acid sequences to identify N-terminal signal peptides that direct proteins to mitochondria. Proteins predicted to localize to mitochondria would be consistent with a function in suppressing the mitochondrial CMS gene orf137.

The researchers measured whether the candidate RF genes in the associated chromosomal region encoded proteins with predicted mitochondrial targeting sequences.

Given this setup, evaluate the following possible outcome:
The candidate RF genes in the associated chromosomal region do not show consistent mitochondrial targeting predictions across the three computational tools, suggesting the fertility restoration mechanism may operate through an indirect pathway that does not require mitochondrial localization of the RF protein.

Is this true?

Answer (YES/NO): NO